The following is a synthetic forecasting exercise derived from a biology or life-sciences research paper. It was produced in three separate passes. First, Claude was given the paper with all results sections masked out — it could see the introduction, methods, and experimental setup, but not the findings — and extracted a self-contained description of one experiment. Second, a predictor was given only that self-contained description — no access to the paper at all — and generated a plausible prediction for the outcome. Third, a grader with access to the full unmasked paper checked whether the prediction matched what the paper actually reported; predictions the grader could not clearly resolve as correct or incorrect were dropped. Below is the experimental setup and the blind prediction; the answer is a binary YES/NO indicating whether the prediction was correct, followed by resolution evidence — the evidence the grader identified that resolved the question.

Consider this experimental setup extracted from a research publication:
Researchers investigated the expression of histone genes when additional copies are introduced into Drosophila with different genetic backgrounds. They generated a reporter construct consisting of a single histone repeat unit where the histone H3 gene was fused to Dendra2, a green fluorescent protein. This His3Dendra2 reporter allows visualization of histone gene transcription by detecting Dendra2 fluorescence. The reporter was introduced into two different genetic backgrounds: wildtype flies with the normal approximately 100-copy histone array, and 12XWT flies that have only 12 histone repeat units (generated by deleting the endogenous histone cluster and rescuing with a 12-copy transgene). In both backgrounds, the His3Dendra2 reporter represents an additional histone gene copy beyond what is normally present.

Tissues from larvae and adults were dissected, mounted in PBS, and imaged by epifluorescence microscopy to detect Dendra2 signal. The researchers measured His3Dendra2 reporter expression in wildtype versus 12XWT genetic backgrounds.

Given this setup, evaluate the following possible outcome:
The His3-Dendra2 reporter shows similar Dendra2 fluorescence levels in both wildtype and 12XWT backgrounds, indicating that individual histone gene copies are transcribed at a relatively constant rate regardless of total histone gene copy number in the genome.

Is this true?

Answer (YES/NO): NO